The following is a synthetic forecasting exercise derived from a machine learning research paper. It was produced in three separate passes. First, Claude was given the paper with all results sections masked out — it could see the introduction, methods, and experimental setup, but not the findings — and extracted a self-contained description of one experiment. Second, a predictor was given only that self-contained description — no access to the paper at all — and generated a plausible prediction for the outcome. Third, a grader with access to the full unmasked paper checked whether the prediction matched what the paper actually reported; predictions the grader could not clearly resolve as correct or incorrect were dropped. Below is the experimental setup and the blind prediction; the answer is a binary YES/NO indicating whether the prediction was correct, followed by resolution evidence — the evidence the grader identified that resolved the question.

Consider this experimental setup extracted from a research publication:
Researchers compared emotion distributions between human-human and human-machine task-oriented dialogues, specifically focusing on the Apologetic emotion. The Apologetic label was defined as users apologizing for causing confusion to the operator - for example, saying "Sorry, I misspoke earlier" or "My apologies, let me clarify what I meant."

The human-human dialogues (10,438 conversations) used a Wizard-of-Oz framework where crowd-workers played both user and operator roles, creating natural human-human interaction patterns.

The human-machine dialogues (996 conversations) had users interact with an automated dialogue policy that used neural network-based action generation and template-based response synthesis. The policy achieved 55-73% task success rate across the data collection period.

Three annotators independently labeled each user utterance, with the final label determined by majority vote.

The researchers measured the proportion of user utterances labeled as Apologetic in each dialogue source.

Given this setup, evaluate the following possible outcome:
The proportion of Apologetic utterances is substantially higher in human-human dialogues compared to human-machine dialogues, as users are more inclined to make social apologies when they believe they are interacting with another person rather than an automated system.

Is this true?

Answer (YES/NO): YES